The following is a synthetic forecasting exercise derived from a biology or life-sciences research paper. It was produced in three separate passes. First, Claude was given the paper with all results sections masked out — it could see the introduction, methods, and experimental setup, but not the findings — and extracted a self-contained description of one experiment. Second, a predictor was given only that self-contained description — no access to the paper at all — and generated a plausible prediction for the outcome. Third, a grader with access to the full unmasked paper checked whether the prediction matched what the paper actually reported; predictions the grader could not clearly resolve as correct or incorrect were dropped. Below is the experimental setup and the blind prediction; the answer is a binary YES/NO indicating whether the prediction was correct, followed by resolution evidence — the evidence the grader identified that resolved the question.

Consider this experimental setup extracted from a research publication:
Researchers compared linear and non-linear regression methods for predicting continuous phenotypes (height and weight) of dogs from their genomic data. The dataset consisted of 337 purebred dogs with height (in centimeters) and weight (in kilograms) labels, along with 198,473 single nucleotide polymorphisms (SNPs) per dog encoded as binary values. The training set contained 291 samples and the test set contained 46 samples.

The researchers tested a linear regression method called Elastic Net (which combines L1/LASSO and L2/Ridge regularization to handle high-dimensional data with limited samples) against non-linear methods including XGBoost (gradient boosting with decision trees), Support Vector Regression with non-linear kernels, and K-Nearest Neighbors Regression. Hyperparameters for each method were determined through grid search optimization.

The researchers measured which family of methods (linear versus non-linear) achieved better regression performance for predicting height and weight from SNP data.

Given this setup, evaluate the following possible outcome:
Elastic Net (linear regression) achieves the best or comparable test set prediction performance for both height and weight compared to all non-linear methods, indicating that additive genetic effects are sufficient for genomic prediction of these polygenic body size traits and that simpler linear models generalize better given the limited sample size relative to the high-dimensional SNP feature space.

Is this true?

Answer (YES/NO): NO